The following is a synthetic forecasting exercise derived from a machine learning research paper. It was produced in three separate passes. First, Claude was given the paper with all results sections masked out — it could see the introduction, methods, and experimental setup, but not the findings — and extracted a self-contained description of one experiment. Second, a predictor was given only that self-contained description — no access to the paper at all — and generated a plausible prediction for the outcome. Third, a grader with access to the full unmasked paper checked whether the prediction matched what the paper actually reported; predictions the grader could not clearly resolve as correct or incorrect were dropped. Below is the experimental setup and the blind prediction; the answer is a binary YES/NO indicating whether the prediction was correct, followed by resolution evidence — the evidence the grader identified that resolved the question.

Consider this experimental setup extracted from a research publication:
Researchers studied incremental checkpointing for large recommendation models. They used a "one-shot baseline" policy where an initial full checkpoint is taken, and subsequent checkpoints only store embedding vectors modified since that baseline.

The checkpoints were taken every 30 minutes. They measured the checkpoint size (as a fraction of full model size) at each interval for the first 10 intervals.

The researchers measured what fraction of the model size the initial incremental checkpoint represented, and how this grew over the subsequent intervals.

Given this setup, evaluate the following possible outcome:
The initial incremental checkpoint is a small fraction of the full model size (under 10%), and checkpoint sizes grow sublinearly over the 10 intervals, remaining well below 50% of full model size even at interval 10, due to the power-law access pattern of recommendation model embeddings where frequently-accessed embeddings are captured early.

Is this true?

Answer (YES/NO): NO